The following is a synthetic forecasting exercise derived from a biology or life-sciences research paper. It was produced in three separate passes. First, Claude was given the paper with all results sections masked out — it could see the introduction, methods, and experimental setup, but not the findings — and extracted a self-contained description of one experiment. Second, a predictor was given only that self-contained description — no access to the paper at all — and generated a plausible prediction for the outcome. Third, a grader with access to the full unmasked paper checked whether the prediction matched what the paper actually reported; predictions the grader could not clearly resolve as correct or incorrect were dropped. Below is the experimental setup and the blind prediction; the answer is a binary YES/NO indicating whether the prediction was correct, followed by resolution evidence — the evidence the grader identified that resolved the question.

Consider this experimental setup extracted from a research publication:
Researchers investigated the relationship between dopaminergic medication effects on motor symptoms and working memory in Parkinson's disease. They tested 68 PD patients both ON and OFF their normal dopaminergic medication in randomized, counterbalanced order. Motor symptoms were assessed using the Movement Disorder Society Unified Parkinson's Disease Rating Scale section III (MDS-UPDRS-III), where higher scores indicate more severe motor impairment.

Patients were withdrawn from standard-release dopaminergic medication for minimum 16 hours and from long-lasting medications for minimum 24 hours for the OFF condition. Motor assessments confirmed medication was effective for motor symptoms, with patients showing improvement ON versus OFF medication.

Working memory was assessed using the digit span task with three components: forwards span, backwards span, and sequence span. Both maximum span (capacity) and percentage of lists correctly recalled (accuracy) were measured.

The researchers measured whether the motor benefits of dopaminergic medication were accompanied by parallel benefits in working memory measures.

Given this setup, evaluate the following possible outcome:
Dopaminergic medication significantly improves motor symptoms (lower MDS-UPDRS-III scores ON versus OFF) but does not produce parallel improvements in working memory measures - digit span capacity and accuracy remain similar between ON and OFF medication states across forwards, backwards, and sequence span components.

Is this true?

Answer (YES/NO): YES